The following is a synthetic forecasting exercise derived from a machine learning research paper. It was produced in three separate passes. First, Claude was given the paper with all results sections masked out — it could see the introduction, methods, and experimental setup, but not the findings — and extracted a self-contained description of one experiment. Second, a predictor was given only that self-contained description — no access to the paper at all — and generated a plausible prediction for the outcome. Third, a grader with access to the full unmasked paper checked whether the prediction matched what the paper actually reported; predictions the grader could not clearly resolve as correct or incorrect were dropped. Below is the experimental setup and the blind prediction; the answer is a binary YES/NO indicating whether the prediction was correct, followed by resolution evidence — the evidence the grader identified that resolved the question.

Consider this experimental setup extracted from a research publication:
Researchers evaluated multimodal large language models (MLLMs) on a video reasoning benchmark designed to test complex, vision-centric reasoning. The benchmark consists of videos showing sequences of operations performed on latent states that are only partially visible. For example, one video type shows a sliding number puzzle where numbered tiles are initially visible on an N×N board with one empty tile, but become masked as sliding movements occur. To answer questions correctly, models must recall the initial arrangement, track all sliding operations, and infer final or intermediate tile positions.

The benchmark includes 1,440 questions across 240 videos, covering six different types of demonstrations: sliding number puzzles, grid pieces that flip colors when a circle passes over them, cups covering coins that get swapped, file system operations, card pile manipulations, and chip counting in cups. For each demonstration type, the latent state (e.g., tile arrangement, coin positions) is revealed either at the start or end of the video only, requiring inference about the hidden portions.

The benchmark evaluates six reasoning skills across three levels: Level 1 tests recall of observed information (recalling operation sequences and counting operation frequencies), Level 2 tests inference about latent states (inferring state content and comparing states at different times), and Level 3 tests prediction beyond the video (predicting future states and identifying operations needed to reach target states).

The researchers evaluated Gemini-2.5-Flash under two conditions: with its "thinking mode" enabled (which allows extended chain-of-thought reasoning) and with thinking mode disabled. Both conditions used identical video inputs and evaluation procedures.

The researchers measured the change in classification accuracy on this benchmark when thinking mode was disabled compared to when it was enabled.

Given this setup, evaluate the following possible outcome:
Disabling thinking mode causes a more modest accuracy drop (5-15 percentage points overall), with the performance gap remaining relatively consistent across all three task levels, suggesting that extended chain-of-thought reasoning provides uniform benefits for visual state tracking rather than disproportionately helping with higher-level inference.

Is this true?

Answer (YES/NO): NO